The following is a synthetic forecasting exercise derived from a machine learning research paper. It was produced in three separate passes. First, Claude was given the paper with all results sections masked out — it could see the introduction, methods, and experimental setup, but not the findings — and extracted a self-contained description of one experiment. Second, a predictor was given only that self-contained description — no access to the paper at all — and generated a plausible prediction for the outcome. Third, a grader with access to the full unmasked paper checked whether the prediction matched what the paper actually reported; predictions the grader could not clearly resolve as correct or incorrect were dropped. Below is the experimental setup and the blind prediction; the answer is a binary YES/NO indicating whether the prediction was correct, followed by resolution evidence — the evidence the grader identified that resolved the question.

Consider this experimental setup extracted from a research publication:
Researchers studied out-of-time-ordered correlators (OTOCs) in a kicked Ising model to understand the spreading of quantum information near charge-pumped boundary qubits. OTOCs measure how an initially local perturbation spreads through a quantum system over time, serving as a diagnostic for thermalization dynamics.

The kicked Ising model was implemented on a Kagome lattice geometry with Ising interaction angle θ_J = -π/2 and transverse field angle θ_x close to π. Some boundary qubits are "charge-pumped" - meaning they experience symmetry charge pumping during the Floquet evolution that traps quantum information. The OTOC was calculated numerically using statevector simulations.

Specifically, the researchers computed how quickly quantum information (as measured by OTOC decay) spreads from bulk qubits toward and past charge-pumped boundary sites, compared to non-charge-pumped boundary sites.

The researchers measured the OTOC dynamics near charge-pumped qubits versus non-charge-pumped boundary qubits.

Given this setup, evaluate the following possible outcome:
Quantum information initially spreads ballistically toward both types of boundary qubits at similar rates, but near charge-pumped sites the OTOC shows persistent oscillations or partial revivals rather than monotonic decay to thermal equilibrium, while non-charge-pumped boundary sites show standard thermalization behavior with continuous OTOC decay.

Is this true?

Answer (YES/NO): NO